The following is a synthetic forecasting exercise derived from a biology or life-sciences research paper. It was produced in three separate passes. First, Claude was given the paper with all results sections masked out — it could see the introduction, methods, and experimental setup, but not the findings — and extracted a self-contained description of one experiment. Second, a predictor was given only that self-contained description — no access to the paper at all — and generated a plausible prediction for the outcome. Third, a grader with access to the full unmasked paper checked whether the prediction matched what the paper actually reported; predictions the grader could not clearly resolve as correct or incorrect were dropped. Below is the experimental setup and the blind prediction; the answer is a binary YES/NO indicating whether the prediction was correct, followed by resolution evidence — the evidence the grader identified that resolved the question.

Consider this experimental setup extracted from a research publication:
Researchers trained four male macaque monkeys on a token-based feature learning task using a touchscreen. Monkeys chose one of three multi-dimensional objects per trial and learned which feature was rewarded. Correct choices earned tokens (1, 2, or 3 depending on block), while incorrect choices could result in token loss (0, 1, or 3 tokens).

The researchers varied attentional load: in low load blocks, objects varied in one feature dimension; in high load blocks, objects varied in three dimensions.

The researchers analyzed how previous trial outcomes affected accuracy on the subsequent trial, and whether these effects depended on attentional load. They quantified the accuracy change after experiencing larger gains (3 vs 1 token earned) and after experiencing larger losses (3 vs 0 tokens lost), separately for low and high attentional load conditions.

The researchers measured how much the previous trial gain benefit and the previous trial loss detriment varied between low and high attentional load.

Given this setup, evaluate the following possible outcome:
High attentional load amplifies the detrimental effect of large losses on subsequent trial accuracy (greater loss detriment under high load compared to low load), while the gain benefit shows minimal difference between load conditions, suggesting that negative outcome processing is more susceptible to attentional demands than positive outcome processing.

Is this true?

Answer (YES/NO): NO